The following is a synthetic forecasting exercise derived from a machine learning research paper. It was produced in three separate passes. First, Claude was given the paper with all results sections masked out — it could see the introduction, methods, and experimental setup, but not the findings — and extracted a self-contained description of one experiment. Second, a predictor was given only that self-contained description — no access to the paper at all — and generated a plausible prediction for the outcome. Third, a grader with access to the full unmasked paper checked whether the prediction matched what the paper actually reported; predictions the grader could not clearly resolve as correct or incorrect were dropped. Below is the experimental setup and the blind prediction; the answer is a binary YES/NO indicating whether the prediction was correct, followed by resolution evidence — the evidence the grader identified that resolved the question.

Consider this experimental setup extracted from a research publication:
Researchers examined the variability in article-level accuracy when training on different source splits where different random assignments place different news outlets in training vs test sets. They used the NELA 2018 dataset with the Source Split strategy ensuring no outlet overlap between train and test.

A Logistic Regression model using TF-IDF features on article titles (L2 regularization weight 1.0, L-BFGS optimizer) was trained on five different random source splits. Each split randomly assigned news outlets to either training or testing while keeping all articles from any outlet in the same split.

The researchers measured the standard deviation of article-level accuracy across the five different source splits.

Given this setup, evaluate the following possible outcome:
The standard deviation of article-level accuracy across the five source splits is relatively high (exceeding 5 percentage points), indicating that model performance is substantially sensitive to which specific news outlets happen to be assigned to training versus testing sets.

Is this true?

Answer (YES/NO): NO